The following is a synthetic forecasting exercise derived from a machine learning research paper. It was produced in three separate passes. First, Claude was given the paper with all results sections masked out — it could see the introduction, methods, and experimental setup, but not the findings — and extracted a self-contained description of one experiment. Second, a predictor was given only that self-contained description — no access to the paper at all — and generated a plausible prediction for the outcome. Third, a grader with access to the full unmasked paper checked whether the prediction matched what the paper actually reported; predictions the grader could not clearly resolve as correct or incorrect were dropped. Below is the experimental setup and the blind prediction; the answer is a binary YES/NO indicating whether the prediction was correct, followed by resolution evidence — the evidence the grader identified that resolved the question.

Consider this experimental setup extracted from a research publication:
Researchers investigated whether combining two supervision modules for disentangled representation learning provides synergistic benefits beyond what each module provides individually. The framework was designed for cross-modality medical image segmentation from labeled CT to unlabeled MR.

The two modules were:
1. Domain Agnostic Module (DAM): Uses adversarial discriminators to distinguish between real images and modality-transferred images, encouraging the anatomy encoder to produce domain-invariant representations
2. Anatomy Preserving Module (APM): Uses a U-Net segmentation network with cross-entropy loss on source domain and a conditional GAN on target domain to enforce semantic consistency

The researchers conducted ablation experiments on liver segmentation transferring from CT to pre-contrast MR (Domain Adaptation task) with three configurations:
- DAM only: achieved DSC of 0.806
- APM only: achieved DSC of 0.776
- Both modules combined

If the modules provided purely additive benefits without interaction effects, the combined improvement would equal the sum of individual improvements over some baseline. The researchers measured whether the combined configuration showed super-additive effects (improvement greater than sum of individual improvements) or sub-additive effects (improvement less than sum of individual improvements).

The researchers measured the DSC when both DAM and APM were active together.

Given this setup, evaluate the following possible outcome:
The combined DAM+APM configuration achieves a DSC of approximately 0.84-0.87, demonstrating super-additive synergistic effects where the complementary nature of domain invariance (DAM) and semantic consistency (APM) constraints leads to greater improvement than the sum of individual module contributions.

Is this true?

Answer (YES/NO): YES